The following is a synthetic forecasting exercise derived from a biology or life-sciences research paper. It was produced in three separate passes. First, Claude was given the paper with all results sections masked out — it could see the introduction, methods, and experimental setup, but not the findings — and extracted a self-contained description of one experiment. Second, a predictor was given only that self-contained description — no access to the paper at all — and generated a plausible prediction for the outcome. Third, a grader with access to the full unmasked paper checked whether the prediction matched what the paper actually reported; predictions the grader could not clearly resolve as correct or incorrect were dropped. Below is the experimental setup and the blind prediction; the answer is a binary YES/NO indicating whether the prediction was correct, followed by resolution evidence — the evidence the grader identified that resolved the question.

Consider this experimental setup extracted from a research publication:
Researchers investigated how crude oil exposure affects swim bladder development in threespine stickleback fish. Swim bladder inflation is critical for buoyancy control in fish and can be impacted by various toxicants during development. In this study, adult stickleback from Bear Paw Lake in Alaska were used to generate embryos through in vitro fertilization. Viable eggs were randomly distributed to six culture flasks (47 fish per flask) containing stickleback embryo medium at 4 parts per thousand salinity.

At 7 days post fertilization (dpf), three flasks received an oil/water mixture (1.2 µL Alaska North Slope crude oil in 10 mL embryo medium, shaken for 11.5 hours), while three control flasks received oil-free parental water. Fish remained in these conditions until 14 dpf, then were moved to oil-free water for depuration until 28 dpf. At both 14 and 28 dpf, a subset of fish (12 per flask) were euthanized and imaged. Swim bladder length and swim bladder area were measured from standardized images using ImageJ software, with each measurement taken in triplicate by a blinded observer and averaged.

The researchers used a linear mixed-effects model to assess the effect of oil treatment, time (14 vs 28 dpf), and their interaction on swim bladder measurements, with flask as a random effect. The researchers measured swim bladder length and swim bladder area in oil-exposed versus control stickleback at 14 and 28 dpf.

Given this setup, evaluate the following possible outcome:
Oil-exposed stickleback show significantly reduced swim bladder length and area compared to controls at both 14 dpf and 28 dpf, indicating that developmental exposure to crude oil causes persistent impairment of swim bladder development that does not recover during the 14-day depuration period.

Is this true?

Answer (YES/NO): NO